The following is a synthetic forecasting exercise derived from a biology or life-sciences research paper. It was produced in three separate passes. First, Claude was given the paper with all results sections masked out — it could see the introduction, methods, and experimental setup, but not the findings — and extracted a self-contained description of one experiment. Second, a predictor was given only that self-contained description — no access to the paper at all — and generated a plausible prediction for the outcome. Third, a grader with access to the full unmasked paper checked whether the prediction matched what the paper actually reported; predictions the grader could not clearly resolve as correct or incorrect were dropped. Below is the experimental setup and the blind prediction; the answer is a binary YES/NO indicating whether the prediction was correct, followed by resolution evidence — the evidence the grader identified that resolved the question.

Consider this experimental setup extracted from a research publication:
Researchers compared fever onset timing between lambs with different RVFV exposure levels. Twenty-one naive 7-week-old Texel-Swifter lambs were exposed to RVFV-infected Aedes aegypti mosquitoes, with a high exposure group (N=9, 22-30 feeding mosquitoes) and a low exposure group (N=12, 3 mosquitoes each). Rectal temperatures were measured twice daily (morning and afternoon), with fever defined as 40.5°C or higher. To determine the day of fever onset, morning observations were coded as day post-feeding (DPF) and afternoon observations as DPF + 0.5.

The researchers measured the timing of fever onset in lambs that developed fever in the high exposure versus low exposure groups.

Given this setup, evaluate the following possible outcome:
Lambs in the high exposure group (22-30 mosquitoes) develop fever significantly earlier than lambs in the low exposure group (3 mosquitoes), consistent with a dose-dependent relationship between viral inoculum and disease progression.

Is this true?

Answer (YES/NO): NO